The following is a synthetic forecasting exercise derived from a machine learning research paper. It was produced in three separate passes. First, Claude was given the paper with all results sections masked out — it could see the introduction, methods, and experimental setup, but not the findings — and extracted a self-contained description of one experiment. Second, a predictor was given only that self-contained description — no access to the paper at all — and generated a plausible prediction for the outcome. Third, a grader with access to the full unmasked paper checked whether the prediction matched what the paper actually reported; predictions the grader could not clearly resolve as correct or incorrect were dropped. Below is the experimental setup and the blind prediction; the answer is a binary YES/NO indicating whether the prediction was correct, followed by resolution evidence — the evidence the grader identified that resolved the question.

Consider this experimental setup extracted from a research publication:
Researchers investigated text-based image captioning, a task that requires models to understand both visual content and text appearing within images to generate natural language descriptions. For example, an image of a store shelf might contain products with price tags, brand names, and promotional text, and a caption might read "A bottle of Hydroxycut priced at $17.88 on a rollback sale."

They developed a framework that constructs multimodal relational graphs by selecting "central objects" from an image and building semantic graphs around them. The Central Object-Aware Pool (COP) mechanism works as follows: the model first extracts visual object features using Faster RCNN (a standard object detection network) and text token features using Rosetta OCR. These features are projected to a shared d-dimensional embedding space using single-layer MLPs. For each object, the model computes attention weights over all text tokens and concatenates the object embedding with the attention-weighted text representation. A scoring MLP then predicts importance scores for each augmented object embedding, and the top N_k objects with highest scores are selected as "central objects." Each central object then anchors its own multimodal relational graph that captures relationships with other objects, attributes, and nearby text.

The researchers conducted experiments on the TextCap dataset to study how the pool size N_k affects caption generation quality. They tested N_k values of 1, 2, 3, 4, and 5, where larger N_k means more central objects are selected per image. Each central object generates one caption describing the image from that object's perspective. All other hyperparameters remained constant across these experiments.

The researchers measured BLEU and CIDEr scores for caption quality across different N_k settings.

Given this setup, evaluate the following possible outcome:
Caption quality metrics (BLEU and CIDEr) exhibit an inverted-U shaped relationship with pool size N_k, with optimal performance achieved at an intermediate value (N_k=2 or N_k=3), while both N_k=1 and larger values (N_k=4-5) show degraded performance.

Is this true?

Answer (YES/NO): NO